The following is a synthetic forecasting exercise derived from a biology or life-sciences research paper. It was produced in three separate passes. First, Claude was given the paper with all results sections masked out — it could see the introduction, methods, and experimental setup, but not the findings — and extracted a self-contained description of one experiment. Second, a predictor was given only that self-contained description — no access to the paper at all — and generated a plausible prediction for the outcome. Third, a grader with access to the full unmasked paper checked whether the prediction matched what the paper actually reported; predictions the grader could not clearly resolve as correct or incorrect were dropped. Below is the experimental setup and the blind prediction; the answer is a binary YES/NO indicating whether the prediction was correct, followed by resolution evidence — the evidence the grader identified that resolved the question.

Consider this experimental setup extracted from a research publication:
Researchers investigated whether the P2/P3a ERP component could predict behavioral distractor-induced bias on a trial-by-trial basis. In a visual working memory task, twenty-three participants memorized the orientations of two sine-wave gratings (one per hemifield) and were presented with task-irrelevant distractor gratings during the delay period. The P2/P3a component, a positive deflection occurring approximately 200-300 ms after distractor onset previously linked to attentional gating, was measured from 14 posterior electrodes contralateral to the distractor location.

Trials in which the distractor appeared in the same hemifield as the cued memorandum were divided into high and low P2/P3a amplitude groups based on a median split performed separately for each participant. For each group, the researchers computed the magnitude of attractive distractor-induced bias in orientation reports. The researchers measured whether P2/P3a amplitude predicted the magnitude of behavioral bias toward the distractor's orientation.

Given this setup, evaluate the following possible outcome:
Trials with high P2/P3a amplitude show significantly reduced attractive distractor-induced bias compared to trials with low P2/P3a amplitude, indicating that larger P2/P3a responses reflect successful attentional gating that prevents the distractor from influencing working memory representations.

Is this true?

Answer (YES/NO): YES